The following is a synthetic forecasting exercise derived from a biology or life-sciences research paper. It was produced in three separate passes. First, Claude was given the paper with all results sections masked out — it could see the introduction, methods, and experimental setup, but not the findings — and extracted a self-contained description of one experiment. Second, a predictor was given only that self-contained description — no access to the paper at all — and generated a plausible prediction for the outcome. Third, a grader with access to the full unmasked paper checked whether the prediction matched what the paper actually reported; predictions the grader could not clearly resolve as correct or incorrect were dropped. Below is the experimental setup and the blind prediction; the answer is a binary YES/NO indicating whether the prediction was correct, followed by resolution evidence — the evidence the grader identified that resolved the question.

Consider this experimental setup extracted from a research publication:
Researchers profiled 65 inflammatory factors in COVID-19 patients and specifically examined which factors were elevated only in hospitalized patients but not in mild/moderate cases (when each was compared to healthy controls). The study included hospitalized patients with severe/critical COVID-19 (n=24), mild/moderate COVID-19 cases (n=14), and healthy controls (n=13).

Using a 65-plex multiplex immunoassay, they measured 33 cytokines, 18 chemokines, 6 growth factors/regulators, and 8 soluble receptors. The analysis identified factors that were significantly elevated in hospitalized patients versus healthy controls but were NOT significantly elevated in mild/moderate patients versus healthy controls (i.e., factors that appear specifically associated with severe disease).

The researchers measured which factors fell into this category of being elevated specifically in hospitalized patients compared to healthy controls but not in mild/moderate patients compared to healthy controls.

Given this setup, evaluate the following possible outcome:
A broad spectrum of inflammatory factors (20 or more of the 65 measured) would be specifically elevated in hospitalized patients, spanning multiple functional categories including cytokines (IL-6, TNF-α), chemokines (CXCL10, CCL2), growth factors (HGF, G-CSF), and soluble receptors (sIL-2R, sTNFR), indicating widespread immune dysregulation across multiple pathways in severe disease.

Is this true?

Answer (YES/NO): NO